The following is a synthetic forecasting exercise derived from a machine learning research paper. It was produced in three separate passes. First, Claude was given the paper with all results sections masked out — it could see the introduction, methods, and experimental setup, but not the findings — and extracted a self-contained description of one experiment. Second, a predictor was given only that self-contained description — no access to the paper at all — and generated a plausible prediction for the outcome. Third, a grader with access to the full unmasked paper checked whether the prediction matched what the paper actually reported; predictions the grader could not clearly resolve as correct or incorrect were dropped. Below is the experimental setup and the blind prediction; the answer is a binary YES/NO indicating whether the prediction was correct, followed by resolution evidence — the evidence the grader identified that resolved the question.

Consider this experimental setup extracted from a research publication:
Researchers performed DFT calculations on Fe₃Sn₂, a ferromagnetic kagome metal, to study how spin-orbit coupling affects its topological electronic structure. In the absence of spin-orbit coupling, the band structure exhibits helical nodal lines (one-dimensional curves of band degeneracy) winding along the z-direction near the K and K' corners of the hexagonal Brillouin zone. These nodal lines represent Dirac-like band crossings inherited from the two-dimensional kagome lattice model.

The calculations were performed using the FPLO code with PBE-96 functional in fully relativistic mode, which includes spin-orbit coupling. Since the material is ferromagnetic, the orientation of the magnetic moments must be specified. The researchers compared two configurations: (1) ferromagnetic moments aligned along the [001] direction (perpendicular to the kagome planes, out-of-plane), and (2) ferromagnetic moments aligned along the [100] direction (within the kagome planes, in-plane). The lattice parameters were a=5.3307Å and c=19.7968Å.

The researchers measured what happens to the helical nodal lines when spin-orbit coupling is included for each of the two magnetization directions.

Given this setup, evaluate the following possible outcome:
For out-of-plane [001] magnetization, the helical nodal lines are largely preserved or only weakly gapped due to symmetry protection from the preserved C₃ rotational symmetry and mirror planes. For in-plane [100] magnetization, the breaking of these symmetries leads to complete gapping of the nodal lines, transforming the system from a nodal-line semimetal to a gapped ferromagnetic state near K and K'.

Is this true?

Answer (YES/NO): NO